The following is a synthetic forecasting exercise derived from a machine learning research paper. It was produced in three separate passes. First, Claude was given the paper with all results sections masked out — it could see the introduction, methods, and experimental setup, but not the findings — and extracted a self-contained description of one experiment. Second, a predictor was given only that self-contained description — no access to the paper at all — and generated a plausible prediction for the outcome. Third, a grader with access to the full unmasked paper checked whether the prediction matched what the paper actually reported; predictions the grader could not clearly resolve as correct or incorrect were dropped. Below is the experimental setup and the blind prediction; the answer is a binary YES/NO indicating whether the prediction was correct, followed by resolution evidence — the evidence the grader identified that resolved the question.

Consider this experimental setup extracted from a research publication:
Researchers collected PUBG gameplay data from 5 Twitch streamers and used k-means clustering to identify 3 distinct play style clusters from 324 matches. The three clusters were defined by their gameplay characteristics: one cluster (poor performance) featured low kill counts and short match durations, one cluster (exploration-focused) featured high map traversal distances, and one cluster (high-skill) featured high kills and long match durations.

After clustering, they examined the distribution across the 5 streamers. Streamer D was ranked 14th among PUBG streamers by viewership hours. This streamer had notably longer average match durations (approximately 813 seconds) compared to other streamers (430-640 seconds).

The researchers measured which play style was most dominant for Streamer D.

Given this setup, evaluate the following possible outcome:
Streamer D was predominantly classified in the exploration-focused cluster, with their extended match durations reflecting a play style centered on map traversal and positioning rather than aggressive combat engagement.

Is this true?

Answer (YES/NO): YES